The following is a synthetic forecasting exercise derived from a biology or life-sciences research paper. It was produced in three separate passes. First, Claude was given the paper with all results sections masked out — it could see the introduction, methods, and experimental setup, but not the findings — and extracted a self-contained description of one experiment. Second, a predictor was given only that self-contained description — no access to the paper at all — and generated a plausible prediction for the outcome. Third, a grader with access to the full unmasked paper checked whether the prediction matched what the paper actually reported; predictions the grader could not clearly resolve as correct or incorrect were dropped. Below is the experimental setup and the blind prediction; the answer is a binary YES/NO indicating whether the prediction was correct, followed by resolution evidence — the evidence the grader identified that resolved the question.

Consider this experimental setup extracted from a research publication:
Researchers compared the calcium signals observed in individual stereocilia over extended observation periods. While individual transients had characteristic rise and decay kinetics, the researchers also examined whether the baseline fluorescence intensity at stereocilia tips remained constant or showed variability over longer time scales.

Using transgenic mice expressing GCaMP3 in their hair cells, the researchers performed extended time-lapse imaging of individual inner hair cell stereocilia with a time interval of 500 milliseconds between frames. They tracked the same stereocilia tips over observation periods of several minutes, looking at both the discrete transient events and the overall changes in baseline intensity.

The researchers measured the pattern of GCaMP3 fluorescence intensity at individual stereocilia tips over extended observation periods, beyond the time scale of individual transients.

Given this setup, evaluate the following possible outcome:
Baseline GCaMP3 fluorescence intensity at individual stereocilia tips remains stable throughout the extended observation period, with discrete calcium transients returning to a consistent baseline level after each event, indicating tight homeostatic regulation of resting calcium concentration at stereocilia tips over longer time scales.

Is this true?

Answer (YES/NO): NO